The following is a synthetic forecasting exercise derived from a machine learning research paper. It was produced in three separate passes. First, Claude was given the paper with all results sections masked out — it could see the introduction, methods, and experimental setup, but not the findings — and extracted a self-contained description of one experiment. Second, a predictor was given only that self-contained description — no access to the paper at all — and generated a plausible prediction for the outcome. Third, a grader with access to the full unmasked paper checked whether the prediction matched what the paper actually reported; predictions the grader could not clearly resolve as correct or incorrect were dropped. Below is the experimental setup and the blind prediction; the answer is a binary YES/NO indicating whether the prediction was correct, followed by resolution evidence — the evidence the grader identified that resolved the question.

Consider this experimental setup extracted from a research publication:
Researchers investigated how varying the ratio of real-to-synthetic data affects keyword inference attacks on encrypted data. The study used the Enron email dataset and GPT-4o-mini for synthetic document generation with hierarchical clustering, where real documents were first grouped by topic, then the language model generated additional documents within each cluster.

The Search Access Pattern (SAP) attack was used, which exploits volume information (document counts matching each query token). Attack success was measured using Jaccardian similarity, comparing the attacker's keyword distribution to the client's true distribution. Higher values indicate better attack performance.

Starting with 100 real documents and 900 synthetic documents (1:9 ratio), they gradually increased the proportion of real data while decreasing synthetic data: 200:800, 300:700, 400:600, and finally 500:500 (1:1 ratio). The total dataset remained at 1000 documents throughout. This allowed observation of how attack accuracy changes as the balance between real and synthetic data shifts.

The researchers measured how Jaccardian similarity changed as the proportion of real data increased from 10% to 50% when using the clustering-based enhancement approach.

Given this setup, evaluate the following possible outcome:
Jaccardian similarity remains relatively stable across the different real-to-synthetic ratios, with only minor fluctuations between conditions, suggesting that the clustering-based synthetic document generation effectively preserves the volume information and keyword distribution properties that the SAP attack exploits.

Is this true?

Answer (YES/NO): NO